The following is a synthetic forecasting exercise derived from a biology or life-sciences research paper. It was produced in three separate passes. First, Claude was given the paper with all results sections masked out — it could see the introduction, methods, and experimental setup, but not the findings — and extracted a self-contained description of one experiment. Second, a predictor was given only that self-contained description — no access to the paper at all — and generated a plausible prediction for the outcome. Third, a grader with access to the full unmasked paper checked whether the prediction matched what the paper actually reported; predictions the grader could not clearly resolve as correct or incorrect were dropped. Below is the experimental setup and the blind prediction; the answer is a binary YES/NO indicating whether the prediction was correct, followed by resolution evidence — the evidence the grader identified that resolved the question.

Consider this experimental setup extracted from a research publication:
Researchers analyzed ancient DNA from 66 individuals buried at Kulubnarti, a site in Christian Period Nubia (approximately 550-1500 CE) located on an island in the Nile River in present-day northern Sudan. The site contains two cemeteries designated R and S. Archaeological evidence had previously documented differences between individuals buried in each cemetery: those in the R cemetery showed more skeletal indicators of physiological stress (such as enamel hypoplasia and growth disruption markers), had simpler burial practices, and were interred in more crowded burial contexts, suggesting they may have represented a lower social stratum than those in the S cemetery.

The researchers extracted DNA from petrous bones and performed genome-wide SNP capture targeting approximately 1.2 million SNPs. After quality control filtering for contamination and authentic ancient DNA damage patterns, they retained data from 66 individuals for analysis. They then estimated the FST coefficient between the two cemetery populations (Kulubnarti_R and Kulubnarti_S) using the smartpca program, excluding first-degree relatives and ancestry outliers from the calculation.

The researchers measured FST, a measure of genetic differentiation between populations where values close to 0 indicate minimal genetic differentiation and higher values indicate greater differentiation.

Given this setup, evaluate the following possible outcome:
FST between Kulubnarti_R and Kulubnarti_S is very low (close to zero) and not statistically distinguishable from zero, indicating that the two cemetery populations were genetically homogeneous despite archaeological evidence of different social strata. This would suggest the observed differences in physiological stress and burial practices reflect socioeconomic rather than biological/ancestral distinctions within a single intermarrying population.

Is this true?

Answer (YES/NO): YES